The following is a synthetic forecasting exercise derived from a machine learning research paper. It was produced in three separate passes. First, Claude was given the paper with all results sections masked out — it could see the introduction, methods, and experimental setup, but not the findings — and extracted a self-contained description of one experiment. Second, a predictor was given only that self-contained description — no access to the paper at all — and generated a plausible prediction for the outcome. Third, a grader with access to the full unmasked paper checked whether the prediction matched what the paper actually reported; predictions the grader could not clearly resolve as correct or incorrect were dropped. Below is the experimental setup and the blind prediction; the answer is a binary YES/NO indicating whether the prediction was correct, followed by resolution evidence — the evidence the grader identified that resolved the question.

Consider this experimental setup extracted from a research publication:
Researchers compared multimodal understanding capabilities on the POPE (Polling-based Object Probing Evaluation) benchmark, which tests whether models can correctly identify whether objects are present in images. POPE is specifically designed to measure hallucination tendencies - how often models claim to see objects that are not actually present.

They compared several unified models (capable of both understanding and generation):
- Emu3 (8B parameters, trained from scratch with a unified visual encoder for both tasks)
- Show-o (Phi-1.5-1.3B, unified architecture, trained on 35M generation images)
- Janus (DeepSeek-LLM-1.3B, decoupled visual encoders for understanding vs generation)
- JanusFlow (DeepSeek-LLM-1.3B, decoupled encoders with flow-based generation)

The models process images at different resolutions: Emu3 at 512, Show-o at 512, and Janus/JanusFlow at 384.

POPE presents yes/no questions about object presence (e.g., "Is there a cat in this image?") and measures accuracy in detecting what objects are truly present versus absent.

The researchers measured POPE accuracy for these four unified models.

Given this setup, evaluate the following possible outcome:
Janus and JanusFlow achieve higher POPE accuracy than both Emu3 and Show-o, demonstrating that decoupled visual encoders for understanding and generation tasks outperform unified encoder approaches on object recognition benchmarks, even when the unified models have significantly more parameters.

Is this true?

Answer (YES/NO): YES